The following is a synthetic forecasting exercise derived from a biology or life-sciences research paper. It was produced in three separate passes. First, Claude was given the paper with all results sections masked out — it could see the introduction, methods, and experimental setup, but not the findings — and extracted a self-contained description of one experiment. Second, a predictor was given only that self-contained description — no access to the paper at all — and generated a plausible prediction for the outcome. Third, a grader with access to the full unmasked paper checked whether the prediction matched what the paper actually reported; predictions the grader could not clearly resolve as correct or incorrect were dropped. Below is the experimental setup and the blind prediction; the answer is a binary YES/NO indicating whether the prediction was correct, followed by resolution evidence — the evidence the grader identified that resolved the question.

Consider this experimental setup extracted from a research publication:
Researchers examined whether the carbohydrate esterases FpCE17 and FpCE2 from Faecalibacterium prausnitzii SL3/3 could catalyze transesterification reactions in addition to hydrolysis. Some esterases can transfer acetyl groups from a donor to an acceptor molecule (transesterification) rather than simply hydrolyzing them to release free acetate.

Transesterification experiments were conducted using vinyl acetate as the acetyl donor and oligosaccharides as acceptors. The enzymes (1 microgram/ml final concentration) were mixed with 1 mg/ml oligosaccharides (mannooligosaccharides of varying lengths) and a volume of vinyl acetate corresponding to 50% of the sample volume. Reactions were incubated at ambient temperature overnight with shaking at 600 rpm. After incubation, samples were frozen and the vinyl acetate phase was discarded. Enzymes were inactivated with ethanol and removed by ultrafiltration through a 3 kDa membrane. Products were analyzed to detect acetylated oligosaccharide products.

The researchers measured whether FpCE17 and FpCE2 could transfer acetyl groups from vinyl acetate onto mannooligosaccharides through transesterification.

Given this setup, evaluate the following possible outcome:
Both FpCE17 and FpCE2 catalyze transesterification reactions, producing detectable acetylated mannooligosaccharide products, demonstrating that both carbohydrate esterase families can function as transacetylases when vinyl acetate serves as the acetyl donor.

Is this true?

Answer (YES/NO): YES